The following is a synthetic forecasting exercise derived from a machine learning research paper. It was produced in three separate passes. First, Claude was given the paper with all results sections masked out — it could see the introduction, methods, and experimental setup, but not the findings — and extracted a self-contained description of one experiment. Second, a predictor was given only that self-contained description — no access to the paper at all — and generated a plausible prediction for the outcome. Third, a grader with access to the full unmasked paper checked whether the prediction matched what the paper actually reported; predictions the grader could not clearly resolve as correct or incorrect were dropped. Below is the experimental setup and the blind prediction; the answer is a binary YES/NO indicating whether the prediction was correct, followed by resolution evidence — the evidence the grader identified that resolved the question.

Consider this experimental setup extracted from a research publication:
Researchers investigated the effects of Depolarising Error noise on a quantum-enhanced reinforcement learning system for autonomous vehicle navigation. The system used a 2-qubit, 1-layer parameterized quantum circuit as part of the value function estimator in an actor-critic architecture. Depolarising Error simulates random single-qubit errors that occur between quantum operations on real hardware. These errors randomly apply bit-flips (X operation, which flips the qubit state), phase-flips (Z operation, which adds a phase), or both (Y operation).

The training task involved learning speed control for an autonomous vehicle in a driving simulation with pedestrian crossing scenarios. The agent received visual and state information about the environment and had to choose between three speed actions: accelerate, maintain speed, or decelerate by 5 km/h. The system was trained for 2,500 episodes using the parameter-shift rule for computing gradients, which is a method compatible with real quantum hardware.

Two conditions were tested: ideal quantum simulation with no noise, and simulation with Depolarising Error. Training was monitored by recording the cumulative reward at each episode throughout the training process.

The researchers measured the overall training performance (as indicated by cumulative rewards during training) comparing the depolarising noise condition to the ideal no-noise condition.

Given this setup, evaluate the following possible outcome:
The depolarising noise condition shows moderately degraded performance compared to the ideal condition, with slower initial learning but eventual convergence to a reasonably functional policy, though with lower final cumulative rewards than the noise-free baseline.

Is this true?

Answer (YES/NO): NO